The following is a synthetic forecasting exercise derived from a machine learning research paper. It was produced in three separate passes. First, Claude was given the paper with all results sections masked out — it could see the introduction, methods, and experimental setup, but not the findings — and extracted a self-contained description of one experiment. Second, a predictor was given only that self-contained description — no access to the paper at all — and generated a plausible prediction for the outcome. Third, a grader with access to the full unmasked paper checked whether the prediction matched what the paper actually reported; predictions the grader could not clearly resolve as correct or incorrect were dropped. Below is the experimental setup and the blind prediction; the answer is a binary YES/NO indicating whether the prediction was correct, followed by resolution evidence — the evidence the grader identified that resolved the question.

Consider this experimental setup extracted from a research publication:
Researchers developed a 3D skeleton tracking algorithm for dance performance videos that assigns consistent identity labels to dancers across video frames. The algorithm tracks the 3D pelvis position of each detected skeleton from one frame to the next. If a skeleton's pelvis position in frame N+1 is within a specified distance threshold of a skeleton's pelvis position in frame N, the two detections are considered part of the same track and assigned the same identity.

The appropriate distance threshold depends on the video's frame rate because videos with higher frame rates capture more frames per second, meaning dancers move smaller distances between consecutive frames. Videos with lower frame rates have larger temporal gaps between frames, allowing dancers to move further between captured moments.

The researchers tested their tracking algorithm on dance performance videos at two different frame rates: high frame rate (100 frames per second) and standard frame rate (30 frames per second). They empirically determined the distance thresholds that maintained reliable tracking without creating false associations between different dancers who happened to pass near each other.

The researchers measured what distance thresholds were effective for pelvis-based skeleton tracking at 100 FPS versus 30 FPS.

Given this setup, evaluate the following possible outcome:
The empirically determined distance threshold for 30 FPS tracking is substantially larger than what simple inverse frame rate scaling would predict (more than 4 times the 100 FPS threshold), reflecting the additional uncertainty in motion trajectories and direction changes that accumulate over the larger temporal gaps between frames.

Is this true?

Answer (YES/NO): NO